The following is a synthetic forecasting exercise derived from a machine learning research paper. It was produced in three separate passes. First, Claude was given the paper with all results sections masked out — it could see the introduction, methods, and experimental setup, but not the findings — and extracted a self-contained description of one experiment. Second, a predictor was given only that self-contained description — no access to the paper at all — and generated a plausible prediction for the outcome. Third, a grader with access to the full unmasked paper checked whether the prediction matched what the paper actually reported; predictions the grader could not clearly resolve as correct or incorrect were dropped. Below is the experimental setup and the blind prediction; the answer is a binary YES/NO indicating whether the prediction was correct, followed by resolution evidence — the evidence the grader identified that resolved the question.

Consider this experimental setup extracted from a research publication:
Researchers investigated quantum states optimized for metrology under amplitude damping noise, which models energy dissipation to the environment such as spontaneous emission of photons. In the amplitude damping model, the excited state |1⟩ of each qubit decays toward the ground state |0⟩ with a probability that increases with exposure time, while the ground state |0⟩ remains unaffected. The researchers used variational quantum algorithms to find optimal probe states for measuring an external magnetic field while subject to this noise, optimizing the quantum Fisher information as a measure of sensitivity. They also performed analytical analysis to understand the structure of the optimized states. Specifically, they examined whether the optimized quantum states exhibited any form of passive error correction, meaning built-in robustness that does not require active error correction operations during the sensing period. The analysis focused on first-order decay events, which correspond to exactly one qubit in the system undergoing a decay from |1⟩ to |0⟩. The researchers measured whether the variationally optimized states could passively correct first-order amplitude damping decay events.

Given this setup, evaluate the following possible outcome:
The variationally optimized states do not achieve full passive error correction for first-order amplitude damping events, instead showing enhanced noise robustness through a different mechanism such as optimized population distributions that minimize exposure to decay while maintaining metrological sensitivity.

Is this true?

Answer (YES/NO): NO